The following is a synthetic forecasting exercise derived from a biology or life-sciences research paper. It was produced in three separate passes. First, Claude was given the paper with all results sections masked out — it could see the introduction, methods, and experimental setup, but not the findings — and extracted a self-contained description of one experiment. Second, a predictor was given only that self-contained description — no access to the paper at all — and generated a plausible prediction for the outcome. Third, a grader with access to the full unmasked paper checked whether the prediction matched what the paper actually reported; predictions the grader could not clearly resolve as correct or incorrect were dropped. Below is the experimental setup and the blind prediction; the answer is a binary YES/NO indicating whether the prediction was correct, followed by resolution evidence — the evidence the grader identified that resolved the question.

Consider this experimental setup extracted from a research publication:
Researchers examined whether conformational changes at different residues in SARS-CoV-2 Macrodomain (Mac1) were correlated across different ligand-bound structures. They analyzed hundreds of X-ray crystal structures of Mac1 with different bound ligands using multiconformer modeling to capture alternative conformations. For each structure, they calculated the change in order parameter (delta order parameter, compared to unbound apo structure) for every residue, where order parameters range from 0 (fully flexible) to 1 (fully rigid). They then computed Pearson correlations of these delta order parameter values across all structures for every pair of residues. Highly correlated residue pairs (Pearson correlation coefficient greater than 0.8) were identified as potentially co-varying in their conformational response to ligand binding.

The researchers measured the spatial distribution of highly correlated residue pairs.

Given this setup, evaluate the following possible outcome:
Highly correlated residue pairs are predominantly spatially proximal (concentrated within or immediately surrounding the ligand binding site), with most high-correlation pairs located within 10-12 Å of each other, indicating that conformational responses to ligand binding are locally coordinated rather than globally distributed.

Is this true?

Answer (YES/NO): NO